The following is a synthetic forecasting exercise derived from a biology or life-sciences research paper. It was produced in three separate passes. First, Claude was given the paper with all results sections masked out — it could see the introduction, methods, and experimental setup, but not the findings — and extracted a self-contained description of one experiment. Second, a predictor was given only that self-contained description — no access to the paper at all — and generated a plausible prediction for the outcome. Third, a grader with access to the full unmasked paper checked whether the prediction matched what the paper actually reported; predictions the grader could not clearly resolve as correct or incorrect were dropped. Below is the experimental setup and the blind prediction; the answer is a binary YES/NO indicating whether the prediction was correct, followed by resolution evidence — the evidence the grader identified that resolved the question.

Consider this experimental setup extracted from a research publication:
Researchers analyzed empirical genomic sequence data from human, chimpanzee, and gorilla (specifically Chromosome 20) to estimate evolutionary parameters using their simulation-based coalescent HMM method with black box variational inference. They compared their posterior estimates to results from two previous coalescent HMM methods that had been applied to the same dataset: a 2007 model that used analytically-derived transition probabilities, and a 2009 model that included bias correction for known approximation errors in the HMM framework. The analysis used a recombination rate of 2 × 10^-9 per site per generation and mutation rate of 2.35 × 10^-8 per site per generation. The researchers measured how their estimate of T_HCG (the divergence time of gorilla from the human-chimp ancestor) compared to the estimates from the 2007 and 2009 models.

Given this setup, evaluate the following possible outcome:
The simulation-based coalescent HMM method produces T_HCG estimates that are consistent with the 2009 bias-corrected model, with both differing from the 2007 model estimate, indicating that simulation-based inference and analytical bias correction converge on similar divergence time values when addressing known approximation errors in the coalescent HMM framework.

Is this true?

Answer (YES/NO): YES